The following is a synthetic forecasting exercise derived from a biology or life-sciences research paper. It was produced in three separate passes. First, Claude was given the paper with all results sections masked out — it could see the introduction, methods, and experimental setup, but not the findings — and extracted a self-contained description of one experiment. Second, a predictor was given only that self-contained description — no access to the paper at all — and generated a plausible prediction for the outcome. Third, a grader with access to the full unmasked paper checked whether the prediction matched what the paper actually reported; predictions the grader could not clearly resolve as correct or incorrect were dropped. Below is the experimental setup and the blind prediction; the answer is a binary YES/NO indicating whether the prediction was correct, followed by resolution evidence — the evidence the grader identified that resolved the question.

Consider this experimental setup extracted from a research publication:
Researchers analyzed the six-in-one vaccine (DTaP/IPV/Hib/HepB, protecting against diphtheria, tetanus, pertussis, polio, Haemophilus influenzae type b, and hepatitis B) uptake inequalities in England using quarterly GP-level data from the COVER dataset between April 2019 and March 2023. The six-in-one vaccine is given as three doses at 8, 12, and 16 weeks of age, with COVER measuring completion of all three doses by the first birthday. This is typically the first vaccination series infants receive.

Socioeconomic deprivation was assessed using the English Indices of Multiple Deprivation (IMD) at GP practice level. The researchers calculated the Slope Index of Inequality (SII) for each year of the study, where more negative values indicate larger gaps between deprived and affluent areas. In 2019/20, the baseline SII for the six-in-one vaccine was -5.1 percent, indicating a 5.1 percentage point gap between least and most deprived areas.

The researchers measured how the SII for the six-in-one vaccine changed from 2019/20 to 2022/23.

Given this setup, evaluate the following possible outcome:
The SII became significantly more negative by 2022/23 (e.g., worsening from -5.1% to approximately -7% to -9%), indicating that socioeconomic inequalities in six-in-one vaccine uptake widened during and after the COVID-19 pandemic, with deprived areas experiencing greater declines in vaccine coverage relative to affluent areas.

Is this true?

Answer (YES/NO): YES